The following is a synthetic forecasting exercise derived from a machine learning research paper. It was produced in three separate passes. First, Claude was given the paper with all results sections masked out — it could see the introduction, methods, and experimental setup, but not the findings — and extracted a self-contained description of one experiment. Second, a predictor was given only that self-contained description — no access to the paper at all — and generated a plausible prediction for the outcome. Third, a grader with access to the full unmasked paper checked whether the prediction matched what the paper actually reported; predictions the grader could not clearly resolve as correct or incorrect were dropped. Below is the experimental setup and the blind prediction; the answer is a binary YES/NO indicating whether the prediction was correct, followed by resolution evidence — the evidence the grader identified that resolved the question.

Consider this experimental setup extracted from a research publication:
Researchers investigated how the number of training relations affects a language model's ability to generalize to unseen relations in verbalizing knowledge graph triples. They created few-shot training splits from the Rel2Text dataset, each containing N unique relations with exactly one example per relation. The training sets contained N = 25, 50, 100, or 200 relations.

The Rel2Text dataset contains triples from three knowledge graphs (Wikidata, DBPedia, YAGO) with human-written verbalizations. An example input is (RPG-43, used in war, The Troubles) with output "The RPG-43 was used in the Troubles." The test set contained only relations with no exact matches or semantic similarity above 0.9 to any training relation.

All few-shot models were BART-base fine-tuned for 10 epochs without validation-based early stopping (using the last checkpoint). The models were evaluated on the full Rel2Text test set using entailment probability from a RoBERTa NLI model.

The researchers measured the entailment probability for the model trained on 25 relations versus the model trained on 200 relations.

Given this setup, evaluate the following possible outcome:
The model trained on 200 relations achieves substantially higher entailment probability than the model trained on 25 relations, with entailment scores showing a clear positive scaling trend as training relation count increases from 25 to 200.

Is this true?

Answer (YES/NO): YES